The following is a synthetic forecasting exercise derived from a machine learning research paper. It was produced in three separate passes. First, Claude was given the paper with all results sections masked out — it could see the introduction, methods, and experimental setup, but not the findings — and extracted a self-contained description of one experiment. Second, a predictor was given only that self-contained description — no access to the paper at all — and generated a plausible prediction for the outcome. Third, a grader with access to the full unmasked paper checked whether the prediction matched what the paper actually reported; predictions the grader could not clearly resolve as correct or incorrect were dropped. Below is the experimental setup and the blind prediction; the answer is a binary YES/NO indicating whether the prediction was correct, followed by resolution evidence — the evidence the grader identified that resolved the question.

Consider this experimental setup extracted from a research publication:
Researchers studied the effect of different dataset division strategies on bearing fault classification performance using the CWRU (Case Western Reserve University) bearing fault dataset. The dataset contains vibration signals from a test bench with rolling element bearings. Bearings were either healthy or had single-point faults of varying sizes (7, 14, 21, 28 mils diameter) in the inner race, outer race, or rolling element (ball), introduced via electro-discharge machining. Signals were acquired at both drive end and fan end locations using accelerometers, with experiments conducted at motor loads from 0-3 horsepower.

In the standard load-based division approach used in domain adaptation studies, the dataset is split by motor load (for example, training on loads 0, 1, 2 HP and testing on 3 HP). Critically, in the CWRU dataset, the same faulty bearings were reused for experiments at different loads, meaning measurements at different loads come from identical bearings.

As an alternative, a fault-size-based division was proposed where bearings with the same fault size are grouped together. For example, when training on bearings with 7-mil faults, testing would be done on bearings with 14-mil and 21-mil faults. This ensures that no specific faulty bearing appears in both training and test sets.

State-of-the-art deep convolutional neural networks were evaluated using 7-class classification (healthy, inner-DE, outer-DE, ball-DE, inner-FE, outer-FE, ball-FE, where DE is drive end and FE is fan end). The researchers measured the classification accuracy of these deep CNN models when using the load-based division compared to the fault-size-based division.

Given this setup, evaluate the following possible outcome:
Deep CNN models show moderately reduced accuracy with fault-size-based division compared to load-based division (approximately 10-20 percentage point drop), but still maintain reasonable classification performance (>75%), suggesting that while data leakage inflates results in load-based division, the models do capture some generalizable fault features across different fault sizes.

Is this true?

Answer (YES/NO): NO